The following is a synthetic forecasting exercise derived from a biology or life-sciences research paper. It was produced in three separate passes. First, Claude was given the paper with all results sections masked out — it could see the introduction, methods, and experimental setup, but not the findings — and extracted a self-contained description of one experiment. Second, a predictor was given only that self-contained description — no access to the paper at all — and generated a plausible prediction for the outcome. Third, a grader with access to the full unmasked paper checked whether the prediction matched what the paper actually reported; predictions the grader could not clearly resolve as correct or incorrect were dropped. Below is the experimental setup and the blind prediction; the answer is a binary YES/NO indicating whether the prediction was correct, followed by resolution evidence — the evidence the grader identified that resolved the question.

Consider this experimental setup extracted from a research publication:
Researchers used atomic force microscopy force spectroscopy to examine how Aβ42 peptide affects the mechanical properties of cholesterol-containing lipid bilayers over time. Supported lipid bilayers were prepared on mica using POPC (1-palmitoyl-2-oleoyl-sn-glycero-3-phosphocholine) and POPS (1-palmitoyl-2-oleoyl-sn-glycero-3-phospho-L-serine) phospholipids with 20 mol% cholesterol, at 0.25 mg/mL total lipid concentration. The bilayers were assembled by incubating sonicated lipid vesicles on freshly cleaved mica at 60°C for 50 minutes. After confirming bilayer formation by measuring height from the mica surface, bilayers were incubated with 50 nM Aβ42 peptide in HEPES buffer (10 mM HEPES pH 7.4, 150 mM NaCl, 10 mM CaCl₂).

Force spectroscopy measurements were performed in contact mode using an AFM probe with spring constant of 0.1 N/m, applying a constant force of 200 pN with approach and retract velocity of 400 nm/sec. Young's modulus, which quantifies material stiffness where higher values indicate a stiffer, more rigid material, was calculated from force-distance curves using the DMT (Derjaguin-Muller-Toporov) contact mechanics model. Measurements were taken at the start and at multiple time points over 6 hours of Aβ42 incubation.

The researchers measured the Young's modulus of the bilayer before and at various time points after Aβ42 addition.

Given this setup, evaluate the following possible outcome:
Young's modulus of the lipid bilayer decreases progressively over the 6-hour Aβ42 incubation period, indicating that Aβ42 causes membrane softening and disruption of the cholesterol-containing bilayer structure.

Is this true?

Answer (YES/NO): YES